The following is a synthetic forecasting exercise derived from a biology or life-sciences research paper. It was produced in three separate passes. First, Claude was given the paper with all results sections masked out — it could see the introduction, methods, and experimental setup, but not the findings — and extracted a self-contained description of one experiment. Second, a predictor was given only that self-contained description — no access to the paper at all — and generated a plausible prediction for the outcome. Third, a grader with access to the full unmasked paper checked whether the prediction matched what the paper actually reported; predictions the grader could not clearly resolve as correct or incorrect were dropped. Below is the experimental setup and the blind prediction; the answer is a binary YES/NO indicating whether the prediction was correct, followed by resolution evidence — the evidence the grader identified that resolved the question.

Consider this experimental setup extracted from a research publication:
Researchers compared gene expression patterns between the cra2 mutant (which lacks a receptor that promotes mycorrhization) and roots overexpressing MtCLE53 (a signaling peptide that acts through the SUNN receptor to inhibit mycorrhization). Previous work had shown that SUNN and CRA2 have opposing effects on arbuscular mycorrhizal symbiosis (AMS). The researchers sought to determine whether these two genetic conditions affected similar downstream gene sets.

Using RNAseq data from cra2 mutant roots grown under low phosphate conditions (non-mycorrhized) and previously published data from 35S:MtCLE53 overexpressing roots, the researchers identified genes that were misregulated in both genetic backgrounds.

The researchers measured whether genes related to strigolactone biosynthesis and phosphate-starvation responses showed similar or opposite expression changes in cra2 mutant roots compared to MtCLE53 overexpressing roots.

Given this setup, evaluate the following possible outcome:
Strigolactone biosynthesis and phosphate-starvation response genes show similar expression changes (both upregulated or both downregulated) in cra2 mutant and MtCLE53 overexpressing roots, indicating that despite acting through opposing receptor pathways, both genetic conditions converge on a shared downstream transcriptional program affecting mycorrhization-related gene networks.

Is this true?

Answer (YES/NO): YES